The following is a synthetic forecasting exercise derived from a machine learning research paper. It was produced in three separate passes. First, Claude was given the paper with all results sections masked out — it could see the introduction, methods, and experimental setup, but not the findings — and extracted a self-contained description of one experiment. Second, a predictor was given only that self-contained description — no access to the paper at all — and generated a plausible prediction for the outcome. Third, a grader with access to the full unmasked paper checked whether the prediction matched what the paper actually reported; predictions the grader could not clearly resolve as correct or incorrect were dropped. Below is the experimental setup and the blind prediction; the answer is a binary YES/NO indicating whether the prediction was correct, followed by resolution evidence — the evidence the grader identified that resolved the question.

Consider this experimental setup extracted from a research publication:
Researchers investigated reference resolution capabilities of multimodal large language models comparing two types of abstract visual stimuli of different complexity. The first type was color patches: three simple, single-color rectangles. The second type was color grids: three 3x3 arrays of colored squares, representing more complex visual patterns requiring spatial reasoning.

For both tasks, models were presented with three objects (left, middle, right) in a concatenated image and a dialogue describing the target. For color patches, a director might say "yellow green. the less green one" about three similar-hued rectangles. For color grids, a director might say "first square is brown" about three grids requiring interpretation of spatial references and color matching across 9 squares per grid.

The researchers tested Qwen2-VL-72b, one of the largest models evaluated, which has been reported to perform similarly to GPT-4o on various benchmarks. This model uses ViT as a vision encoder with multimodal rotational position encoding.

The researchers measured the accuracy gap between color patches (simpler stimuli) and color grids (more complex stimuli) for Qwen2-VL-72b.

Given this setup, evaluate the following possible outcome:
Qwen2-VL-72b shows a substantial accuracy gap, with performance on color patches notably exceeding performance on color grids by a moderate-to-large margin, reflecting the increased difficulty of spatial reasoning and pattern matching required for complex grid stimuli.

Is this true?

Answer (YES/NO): YES